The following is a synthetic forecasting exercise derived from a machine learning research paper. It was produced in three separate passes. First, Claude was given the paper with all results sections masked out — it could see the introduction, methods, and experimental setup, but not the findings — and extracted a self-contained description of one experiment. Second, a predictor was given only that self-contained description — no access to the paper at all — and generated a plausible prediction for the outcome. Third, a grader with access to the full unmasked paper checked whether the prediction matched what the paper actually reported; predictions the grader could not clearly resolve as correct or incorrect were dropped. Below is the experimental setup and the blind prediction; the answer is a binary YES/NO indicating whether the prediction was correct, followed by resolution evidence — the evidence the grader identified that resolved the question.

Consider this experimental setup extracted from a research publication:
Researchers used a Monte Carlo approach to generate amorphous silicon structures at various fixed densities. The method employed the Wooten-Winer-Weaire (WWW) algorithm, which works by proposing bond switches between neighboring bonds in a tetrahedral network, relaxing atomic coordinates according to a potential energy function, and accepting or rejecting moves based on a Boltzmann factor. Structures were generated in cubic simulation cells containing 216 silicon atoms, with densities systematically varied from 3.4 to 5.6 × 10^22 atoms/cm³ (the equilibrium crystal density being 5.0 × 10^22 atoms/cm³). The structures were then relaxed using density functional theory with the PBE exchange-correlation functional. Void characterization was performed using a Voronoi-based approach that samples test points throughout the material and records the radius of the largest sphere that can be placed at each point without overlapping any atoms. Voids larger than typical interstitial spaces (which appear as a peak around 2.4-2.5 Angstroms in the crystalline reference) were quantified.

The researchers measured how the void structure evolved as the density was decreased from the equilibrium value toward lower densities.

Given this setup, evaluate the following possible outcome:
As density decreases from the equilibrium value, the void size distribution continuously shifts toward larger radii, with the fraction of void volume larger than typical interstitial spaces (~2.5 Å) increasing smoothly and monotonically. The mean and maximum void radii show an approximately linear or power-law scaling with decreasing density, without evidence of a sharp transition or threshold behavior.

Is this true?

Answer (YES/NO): NO